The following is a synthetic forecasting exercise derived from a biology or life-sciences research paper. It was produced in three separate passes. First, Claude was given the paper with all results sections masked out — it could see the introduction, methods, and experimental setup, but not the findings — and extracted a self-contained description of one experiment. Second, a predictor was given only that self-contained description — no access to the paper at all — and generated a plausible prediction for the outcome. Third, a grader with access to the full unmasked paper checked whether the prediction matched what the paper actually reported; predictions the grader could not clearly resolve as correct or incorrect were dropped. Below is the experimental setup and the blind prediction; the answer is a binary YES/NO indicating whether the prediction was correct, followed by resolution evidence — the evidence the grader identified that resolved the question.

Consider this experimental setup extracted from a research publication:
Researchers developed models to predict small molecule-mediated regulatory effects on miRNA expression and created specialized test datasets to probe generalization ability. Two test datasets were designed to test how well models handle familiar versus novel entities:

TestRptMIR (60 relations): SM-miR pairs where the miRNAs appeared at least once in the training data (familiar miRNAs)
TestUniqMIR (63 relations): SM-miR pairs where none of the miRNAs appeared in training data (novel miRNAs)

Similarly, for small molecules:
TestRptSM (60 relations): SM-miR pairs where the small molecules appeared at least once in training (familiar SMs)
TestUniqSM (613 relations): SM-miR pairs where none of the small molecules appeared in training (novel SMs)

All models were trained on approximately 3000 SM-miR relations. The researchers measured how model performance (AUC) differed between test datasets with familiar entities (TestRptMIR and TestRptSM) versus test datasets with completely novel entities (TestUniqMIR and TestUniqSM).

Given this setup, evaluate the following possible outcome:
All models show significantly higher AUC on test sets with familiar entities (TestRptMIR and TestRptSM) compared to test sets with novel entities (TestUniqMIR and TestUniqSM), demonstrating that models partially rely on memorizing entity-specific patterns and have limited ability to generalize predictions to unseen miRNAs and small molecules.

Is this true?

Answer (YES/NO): YES